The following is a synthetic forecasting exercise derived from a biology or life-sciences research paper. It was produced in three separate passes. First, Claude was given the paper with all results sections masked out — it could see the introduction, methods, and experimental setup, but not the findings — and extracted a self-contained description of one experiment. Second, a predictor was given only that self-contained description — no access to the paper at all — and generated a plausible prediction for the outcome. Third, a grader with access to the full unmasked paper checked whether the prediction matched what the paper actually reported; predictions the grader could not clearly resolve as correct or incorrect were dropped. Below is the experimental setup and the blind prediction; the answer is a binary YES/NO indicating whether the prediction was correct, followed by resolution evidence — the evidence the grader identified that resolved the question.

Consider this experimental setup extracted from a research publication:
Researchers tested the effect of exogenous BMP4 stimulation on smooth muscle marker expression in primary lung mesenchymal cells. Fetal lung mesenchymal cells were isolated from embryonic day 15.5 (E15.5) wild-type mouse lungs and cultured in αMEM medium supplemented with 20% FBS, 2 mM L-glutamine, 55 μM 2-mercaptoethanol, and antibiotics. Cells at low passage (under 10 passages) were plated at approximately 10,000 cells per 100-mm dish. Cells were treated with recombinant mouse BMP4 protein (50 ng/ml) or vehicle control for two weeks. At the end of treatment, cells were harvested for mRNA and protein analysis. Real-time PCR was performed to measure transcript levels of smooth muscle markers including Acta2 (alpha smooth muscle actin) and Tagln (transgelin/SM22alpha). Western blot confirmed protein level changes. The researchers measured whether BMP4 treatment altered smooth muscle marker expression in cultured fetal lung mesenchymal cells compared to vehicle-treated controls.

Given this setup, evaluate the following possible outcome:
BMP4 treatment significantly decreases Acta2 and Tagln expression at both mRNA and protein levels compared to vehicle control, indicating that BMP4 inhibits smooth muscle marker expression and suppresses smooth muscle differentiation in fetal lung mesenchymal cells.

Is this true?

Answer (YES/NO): NO